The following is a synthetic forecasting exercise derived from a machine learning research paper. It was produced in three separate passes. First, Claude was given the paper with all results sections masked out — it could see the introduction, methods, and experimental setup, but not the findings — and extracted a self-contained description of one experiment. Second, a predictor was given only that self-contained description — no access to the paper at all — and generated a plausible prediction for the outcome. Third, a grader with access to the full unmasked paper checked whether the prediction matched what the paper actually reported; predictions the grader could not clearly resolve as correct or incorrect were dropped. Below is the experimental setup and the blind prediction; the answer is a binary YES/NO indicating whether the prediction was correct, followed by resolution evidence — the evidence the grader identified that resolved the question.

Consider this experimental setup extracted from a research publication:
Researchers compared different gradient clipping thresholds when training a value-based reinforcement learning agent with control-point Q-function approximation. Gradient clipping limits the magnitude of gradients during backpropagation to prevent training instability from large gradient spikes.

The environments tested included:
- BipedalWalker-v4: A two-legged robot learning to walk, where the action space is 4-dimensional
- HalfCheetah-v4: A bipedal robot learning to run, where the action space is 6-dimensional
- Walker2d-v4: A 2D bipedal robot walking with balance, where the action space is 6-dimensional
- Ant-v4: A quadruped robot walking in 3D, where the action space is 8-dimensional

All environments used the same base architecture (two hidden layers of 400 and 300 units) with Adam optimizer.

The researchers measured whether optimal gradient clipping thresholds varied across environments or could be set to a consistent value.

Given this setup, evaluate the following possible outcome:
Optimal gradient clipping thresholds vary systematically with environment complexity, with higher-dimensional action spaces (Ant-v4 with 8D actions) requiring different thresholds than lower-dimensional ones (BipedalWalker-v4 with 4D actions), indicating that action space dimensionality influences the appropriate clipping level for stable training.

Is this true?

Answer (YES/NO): NO